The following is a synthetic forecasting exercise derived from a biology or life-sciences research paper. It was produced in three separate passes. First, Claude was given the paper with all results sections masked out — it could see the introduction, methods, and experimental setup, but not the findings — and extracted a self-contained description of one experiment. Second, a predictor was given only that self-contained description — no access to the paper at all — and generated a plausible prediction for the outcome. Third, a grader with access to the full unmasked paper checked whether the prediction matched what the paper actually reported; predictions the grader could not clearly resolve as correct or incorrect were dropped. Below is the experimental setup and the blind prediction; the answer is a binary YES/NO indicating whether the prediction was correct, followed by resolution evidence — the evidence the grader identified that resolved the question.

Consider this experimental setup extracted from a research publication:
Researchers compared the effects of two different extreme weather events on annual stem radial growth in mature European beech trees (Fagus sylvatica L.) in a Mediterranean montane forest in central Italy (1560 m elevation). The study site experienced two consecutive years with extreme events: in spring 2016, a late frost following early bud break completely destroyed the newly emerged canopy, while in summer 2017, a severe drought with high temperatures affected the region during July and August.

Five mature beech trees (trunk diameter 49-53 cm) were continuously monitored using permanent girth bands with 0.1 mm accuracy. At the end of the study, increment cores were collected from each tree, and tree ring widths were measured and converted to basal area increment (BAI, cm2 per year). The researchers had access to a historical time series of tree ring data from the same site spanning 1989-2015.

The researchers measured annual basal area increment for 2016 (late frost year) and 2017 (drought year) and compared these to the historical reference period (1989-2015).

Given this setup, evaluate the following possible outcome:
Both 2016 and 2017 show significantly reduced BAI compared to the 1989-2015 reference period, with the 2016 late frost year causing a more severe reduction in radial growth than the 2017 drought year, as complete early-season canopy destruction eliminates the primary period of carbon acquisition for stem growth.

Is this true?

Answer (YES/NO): NO